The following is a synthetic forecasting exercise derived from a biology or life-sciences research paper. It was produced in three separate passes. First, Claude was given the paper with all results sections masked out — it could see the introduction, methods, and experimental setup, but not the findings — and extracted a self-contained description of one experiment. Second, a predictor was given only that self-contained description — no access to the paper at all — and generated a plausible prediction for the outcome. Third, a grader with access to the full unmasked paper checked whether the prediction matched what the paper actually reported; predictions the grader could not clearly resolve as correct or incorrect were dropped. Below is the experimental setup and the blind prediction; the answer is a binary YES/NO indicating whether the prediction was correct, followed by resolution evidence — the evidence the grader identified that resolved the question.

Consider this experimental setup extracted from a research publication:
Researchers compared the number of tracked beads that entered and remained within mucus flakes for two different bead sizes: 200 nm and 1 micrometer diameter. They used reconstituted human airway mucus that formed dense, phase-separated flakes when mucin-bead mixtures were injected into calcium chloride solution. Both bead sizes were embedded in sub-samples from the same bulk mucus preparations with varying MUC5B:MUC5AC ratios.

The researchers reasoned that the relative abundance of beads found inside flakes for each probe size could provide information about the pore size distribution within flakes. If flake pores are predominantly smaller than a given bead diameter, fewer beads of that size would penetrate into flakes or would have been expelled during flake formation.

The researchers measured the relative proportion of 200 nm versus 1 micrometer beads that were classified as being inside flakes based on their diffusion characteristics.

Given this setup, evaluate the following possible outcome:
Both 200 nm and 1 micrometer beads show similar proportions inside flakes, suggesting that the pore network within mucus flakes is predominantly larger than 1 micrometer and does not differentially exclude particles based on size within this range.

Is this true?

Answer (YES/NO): NO